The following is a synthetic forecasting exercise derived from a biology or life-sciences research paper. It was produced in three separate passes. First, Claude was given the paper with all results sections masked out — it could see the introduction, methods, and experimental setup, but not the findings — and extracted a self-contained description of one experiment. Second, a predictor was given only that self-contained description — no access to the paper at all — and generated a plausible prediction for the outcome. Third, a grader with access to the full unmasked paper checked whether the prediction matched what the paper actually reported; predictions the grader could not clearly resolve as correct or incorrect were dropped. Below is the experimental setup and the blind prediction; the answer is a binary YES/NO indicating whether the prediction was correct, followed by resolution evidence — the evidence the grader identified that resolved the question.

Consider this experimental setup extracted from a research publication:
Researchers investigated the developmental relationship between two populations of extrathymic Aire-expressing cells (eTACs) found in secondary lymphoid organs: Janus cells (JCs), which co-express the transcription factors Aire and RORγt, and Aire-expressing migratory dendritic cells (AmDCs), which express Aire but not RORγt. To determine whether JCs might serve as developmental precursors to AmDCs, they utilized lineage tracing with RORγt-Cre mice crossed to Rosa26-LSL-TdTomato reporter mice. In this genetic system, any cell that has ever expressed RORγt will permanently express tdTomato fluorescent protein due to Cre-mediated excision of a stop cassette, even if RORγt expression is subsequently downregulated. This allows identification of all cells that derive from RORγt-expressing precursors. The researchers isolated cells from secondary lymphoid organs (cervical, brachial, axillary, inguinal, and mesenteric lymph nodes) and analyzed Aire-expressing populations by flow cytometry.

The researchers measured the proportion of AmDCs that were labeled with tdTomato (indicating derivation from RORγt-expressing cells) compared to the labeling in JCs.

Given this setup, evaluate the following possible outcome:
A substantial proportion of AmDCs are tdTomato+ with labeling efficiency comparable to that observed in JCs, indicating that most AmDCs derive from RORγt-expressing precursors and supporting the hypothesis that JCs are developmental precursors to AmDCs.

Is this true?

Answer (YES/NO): NO